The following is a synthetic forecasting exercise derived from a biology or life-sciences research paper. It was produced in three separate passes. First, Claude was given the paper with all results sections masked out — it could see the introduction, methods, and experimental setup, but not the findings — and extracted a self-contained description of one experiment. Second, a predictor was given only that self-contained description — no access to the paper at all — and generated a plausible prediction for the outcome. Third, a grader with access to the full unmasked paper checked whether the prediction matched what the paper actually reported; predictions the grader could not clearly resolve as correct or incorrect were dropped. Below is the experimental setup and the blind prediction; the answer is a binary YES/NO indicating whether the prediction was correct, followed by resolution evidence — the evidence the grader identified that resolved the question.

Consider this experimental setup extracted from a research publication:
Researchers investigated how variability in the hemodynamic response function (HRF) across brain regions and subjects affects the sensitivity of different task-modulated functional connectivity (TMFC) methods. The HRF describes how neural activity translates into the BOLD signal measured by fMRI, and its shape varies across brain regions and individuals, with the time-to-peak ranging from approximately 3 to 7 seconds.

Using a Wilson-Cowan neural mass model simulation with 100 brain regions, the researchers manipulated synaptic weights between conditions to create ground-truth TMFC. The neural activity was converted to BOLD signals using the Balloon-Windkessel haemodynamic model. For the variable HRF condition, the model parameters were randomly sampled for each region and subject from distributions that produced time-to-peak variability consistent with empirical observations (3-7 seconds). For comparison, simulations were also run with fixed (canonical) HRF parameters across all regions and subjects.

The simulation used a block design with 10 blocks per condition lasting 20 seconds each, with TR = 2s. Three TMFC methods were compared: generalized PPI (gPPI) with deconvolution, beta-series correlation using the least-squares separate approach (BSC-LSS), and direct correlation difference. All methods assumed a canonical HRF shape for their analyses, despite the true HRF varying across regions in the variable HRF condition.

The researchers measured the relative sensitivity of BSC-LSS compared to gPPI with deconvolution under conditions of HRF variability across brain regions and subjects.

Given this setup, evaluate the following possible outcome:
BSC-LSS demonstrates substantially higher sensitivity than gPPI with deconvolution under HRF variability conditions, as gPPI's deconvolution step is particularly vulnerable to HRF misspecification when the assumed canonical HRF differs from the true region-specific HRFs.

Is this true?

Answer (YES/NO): NO